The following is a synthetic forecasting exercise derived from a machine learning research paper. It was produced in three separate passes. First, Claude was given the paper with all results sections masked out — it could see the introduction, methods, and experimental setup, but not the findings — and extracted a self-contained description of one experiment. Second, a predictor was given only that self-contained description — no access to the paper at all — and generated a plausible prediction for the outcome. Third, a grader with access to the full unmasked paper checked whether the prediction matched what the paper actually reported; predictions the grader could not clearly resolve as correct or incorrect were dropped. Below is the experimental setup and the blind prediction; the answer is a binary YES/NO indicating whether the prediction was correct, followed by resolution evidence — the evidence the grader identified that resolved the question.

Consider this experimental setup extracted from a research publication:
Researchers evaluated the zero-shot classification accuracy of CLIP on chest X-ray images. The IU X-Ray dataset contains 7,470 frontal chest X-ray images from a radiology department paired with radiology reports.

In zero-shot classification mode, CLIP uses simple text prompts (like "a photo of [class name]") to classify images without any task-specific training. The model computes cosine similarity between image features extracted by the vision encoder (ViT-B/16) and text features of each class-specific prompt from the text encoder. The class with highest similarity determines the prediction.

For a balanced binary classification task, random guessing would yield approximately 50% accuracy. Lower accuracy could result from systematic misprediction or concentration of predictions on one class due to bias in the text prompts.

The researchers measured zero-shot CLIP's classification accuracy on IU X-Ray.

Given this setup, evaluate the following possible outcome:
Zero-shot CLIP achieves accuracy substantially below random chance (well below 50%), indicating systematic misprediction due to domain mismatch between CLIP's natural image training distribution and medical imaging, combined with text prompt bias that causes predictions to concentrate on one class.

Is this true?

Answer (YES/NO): YES